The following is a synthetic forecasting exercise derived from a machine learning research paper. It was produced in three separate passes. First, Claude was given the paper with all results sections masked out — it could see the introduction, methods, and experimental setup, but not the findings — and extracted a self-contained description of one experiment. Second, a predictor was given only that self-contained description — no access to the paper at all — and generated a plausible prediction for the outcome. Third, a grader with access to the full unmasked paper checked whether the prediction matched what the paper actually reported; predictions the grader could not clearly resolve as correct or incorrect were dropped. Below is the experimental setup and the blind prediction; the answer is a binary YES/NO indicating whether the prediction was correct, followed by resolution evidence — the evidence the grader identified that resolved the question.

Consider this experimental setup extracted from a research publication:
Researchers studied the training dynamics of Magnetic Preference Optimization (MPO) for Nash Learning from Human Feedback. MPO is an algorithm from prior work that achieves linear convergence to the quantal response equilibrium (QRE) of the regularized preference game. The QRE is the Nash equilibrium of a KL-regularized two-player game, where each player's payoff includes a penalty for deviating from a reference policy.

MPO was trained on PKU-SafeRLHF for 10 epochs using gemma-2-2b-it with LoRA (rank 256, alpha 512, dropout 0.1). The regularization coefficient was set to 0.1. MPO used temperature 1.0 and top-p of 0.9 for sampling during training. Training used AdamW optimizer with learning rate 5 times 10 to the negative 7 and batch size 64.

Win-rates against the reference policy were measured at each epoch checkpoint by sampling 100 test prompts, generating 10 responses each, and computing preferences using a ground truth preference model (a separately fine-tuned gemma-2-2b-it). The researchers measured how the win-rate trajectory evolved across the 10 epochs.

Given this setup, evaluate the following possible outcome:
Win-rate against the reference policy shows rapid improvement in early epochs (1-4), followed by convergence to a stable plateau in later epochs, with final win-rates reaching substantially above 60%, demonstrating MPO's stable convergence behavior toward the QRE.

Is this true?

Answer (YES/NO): NO